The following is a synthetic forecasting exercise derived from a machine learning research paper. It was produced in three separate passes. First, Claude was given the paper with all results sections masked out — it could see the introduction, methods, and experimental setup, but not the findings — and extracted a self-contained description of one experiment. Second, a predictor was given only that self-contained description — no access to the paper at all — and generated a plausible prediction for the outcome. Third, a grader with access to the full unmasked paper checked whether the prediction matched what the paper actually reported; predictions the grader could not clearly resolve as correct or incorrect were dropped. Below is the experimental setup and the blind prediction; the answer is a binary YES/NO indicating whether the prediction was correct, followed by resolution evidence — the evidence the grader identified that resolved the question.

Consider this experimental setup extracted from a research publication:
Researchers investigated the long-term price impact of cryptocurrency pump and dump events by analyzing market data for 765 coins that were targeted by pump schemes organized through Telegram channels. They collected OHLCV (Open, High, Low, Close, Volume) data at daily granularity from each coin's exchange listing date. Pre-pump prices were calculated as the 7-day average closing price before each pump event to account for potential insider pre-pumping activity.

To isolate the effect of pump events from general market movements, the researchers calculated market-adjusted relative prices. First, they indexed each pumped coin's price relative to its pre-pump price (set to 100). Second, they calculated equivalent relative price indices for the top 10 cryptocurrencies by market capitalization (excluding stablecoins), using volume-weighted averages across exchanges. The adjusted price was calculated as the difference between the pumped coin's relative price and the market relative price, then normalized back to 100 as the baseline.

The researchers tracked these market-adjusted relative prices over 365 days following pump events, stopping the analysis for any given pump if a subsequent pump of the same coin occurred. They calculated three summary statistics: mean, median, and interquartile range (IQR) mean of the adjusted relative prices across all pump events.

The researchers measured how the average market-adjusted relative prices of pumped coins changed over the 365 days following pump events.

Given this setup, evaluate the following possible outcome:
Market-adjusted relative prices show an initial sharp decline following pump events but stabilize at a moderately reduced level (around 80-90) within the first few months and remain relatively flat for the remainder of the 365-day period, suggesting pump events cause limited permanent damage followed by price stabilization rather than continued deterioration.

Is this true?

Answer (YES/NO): NO